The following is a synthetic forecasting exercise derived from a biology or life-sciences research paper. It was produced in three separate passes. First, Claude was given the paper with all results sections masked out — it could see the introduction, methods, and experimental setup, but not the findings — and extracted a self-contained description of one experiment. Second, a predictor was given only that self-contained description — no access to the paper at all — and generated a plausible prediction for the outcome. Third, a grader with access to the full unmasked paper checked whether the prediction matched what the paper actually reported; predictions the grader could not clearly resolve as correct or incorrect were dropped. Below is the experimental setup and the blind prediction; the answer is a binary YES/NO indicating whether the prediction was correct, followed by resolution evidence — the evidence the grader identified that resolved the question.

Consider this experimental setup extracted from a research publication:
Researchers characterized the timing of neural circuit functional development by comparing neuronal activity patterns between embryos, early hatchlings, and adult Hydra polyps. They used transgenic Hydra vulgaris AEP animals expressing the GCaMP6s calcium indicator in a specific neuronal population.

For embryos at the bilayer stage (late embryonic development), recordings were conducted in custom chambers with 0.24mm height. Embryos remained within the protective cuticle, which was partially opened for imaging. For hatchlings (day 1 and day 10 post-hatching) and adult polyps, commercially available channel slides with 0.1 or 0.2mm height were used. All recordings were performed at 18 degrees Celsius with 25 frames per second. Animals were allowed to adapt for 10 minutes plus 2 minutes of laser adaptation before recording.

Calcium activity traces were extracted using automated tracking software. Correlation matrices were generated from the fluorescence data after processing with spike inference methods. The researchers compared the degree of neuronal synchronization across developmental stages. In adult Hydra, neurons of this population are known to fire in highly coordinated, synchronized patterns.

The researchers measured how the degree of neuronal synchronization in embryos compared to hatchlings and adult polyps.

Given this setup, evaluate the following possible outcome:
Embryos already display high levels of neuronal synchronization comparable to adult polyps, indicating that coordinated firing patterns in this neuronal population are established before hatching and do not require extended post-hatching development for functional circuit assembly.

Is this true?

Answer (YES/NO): NO